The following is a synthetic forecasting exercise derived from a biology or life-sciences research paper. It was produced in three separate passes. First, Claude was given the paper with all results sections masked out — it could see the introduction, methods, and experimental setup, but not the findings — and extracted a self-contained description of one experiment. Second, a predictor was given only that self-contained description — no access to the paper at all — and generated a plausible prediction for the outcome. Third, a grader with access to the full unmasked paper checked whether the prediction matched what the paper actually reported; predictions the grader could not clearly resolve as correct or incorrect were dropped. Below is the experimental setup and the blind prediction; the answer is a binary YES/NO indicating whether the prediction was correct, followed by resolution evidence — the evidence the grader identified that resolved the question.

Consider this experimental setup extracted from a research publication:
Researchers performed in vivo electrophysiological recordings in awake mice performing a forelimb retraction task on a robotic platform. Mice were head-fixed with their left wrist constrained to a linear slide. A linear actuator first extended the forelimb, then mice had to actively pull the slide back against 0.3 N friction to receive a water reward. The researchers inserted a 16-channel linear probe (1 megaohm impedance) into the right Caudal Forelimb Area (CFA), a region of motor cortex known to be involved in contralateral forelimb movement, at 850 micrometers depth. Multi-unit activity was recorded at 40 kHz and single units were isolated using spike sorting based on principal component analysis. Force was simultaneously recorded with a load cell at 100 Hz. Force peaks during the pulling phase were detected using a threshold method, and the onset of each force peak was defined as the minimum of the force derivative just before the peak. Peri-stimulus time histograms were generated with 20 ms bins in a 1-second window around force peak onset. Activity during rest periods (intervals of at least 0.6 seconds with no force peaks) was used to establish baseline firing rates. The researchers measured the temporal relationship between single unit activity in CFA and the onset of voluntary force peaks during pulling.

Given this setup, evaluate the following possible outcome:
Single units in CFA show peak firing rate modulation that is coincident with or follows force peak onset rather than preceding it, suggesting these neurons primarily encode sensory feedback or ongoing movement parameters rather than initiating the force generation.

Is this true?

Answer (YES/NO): NO